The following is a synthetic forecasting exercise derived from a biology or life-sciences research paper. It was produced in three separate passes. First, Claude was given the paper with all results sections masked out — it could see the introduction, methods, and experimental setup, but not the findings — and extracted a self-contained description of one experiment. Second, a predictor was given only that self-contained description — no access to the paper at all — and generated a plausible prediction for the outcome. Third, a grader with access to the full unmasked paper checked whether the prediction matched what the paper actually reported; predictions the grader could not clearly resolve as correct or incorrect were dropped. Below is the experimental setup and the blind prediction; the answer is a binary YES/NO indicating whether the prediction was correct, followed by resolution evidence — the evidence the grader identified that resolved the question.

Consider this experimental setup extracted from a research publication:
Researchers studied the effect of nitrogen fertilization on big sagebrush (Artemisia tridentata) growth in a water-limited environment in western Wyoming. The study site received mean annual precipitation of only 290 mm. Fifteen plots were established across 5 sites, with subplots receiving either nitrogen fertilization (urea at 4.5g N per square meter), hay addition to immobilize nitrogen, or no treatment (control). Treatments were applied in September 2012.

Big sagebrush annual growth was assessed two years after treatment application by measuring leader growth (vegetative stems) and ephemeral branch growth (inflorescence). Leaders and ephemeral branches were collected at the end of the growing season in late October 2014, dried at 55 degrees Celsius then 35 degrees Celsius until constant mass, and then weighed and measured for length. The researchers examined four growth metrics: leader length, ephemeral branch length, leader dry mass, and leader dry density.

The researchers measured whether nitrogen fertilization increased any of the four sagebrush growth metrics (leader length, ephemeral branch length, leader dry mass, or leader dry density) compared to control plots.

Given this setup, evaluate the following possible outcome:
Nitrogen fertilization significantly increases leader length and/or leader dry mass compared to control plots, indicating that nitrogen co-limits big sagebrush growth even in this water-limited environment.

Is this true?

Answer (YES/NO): NO